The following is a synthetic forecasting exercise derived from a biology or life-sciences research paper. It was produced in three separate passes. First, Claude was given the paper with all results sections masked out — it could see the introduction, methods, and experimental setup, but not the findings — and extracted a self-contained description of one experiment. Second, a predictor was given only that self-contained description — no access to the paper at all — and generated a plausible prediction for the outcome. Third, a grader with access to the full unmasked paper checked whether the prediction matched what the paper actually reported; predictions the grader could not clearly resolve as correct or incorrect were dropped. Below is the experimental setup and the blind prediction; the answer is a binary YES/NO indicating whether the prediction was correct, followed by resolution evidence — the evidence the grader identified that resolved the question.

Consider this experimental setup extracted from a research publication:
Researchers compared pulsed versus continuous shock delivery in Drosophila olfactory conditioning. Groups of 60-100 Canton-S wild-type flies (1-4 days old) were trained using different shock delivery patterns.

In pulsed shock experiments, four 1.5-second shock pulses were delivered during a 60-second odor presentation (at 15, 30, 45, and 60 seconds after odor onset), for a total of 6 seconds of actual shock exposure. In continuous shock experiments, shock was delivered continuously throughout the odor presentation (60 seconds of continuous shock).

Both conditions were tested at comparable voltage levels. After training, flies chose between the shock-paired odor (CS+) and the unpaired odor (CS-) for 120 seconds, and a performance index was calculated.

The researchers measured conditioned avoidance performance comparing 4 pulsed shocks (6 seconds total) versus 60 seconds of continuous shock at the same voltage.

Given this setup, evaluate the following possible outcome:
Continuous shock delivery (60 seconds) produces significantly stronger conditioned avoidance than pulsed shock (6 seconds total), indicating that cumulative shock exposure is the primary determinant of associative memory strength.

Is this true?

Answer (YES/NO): NO